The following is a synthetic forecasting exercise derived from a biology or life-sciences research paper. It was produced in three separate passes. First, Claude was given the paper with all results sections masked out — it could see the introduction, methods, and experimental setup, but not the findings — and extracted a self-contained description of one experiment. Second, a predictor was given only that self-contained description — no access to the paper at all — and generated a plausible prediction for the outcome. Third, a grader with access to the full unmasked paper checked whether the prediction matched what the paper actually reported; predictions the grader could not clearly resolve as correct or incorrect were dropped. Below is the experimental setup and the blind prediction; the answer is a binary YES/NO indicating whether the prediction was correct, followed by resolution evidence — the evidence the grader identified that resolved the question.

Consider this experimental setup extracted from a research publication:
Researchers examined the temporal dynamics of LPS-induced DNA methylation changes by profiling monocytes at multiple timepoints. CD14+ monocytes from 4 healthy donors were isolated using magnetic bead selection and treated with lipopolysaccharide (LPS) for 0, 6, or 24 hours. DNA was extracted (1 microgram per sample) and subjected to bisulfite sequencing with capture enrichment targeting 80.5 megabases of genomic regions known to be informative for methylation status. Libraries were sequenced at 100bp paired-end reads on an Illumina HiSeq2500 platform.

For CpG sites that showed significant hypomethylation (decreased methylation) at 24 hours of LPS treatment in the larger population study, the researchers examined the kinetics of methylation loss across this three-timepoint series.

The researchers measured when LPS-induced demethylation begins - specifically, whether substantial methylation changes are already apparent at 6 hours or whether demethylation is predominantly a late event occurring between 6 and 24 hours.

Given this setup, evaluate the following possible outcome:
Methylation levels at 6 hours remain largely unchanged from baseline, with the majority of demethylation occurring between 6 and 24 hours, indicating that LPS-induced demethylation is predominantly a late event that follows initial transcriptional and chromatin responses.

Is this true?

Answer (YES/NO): NO